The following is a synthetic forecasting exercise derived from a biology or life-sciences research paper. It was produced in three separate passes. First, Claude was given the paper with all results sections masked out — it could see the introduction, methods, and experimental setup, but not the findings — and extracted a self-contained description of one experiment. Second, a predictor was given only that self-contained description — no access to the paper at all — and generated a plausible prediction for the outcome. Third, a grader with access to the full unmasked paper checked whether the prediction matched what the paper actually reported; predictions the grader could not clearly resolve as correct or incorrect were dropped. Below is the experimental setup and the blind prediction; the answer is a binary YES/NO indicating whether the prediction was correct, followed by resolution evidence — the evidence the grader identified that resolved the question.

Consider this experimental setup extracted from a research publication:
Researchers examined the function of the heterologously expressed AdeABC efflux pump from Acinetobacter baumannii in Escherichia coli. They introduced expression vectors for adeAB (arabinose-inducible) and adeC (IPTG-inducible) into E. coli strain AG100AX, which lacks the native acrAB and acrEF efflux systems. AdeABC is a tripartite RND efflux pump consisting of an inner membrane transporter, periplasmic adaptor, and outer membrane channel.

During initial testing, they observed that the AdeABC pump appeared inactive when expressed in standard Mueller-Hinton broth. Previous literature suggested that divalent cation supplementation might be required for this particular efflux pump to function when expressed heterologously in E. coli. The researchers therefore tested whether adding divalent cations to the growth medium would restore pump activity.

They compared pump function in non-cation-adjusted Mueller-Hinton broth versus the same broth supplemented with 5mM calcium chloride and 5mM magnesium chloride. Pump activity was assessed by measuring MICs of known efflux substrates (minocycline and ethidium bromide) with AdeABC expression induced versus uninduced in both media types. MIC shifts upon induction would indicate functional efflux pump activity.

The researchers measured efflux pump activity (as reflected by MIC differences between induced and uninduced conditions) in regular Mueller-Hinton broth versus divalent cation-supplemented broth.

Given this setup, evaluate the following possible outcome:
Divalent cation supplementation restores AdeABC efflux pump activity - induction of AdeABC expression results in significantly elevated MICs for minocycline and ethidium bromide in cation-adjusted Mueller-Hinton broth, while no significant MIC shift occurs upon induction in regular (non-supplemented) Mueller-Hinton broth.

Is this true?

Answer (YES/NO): YES